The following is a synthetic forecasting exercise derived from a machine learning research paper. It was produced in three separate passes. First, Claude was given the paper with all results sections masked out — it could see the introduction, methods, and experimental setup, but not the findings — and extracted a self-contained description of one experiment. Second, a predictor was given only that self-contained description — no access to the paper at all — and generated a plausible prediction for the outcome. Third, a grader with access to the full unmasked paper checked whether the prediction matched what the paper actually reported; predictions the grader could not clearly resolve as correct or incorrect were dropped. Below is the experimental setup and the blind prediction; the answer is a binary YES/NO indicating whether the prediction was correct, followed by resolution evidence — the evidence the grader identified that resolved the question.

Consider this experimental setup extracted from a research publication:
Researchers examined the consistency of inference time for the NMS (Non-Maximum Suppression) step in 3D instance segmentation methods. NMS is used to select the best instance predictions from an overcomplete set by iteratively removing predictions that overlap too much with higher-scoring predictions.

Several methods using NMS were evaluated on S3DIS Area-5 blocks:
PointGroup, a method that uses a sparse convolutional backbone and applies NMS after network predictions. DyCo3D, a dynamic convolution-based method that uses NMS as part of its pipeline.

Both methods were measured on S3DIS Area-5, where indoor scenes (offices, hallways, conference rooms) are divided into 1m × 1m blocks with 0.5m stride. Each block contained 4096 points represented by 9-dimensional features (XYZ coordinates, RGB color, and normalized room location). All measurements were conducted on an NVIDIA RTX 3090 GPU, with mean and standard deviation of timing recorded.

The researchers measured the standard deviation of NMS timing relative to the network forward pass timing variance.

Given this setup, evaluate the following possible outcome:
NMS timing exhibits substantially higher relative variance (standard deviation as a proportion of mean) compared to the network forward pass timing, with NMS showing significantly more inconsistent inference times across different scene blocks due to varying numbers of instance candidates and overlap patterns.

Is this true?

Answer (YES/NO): NO